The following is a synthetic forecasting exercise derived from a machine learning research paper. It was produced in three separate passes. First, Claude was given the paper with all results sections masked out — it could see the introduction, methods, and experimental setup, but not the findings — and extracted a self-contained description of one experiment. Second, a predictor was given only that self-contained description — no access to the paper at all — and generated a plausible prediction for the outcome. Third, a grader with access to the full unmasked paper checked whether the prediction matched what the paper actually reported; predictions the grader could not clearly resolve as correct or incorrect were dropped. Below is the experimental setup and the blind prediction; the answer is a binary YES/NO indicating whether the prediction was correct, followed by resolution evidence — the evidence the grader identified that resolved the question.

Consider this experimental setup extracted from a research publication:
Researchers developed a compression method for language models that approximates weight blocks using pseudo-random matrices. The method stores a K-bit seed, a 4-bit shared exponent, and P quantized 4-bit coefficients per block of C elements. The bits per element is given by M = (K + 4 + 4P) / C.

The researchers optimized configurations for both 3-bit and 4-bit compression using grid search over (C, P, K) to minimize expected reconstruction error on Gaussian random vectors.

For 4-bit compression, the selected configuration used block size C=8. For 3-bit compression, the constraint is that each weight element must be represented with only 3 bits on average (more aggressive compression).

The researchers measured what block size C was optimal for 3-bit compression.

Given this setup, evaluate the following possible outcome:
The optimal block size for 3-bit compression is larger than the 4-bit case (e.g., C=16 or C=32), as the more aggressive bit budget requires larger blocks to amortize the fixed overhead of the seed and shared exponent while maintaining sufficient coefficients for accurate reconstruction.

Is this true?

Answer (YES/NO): NO